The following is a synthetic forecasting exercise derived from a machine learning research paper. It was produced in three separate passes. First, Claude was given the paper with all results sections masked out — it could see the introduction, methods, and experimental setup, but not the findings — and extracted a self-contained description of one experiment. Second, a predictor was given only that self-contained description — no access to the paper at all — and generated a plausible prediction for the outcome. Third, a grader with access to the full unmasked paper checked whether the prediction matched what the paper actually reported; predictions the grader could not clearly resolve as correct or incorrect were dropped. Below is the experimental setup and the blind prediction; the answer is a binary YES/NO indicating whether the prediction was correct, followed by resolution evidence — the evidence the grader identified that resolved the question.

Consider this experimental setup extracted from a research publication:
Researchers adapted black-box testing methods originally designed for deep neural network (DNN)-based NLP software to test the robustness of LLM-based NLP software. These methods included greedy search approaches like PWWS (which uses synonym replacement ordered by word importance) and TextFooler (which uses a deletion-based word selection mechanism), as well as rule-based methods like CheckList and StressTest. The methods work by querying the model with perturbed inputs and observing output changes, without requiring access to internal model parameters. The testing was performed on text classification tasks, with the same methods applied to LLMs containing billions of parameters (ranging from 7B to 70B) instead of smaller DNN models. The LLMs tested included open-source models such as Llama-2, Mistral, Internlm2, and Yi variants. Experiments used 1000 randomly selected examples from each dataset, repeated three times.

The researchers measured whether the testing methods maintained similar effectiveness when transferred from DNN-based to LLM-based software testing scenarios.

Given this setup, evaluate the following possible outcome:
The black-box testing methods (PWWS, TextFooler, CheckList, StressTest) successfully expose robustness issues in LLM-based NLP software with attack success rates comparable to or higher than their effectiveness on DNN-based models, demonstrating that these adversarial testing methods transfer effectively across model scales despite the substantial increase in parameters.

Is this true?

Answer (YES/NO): NO